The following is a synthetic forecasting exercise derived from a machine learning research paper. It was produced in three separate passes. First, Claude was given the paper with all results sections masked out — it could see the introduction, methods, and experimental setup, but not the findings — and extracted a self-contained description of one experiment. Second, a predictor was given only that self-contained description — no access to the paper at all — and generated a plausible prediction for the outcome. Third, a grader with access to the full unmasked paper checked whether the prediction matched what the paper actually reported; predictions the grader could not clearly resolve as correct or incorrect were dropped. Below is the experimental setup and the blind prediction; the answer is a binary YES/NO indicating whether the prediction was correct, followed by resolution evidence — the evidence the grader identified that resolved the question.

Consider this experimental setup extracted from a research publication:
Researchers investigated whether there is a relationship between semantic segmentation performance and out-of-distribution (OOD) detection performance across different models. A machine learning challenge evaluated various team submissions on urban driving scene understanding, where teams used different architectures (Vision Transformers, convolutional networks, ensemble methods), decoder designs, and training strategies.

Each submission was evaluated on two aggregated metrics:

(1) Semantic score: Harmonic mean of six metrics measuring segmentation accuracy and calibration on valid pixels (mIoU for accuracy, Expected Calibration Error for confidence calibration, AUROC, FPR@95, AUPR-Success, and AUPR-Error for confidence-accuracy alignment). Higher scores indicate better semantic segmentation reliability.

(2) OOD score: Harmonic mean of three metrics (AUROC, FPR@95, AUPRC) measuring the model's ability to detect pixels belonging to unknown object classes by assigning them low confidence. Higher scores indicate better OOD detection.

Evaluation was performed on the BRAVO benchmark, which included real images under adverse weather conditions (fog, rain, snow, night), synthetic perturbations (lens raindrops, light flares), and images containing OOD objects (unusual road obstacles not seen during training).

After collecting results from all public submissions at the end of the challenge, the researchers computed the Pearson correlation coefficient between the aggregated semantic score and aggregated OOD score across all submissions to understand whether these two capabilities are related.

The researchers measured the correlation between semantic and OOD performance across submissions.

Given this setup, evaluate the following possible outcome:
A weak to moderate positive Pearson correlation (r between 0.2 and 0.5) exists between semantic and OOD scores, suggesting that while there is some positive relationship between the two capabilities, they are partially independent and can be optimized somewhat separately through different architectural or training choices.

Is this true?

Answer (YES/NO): NO